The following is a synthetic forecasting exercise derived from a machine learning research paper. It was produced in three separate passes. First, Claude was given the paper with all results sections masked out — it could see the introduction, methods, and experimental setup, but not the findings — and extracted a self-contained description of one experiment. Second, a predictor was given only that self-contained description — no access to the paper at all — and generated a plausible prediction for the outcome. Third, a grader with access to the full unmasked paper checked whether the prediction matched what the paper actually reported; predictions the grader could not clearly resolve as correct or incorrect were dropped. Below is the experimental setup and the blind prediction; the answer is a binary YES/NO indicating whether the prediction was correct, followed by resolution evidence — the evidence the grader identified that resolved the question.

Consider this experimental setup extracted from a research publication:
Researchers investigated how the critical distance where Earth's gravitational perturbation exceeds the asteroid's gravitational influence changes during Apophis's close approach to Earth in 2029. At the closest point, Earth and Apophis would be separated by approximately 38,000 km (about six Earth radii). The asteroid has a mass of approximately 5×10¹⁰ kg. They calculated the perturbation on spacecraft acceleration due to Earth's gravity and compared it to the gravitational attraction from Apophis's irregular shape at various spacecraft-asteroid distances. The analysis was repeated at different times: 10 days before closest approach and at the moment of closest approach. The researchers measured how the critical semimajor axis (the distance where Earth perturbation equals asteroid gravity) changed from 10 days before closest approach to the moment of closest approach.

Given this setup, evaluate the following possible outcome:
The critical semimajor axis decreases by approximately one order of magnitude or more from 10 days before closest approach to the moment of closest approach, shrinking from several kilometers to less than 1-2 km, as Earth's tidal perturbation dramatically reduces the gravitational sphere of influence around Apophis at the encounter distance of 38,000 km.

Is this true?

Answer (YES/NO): YES